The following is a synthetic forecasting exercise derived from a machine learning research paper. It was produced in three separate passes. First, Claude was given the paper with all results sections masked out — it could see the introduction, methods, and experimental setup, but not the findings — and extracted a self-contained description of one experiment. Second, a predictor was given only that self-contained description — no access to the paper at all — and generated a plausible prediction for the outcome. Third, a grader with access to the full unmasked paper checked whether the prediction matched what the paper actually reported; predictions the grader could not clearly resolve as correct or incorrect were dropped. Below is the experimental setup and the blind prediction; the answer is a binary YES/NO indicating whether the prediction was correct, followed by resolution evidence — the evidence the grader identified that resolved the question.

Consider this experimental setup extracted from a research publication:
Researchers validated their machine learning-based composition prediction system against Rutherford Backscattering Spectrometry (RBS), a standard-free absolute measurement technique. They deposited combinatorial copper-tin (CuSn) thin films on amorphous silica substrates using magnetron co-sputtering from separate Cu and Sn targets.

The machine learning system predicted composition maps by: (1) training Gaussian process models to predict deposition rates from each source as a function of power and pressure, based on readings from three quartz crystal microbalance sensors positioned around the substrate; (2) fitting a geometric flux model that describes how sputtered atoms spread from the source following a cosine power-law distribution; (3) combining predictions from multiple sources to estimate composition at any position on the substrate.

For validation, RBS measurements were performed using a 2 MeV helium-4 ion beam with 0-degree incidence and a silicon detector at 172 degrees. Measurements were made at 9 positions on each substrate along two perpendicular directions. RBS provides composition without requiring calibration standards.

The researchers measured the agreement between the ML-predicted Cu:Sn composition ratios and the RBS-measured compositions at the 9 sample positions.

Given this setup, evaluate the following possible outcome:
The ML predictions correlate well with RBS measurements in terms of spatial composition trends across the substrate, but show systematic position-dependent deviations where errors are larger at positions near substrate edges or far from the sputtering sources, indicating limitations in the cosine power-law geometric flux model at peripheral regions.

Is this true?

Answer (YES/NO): NO